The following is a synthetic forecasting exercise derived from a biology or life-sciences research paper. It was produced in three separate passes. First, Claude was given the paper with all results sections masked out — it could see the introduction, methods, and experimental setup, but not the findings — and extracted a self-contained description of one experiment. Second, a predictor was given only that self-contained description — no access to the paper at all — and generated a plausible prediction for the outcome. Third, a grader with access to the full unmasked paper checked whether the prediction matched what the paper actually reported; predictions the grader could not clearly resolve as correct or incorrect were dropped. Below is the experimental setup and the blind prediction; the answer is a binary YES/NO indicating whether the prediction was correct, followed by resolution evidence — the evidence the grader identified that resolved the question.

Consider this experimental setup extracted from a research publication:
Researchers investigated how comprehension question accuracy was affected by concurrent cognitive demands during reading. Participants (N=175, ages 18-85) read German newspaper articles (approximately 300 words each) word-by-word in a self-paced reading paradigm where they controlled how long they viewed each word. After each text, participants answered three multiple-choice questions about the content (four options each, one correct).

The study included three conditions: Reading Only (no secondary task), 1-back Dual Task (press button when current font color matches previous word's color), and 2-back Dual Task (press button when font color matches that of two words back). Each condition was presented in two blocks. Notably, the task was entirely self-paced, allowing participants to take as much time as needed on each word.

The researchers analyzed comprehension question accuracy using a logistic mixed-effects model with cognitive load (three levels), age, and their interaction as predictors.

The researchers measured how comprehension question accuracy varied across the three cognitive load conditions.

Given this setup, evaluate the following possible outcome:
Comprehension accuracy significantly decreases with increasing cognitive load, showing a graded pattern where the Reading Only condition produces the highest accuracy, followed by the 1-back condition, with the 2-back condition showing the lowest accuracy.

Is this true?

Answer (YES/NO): YES